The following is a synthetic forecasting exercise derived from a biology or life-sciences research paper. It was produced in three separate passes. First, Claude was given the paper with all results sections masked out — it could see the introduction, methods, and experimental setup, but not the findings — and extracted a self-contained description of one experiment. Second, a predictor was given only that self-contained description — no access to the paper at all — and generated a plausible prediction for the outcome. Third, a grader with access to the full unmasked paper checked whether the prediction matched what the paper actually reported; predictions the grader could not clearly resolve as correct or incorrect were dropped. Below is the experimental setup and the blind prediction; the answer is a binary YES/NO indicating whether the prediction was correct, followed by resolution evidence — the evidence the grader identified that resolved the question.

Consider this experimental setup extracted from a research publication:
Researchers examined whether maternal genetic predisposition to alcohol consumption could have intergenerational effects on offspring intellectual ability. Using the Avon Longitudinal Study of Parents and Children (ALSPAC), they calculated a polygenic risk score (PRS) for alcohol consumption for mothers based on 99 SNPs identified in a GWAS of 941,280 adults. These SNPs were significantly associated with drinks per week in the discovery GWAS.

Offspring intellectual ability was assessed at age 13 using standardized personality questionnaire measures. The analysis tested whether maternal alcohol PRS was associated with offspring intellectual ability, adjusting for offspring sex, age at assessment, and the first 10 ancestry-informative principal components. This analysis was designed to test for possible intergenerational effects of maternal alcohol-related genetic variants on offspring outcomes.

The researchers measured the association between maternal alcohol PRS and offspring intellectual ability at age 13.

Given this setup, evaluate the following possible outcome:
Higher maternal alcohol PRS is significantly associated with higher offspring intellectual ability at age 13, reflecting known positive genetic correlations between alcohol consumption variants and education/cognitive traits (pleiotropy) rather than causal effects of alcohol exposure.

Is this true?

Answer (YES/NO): NO